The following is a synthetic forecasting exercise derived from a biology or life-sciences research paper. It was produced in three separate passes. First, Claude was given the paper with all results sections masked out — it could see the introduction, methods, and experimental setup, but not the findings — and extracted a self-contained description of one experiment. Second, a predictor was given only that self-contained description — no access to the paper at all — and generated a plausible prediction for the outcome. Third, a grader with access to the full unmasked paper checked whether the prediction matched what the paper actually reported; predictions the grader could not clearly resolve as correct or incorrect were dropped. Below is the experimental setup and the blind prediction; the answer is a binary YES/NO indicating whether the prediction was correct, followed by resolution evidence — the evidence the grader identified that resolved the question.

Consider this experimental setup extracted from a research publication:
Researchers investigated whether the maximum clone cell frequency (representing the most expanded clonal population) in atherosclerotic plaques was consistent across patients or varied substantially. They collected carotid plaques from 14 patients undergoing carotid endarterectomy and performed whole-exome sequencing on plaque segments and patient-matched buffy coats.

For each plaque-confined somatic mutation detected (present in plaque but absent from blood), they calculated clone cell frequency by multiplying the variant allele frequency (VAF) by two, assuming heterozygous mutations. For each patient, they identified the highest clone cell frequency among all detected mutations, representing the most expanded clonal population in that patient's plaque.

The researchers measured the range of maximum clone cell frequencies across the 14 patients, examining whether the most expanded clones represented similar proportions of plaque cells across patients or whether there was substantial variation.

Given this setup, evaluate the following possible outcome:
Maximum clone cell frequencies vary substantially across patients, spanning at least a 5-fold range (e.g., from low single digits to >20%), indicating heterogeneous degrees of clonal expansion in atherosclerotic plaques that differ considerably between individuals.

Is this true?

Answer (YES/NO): NO